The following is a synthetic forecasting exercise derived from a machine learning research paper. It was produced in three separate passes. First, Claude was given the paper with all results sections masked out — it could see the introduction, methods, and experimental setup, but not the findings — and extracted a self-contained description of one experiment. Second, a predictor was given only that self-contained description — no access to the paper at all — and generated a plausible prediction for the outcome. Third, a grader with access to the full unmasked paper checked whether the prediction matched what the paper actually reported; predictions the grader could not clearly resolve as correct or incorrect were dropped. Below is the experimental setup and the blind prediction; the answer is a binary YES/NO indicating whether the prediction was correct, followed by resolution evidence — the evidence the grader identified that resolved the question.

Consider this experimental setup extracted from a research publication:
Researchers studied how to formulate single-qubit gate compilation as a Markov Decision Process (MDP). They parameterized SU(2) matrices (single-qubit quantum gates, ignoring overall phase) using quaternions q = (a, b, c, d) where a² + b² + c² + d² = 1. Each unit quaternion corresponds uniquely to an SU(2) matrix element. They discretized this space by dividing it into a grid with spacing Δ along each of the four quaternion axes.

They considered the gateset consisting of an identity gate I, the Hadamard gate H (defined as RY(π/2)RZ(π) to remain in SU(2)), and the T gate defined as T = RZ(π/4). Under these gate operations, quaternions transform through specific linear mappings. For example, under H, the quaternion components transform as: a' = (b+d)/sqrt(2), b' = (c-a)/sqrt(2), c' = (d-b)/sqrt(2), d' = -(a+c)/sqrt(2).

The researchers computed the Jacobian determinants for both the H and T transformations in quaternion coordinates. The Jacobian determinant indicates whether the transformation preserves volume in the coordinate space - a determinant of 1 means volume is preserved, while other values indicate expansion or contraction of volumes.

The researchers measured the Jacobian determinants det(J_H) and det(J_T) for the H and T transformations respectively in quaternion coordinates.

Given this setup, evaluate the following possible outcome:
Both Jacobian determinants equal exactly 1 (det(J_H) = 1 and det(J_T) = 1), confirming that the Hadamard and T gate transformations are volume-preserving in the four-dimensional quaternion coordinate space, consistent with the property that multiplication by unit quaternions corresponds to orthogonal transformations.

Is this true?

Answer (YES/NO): YES